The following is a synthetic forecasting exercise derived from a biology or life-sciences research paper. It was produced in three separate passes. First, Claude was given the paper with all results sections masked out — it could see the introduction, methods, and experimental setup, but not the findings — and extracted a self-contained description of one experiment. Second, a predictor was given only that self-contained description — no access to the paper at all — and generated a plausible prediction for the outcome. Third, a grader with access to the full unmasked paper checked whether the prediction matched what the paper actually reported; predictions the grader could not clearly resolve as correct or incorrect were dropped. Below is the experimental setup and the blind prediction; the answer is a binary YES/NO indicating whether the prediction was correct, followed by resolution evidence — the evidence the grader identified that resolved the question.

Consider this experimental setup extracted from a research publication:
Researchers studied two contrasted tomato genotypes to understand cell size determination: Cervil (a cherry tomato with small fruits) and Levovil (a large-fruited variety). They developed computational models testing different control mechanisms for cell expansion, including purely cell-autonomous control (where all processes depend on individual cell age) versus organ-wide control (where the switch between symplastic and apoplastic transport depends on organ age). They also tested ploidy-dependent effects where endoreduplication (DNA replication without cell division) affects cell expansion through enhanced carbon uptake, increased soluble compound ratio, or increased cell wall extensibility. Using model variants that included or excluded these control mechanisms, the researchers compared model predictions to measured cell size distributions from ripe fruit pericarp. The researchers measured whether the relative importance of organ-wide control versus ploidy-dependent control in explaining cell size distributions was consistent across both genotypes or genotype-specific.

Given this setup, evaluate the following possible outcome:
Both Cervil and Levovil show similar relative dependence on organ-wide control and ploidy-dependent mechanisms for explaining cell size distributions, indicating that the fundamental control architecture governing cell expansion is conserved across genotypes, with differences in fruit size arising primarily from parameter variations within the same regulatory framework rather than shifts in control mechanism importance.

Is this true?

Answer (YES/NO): NO